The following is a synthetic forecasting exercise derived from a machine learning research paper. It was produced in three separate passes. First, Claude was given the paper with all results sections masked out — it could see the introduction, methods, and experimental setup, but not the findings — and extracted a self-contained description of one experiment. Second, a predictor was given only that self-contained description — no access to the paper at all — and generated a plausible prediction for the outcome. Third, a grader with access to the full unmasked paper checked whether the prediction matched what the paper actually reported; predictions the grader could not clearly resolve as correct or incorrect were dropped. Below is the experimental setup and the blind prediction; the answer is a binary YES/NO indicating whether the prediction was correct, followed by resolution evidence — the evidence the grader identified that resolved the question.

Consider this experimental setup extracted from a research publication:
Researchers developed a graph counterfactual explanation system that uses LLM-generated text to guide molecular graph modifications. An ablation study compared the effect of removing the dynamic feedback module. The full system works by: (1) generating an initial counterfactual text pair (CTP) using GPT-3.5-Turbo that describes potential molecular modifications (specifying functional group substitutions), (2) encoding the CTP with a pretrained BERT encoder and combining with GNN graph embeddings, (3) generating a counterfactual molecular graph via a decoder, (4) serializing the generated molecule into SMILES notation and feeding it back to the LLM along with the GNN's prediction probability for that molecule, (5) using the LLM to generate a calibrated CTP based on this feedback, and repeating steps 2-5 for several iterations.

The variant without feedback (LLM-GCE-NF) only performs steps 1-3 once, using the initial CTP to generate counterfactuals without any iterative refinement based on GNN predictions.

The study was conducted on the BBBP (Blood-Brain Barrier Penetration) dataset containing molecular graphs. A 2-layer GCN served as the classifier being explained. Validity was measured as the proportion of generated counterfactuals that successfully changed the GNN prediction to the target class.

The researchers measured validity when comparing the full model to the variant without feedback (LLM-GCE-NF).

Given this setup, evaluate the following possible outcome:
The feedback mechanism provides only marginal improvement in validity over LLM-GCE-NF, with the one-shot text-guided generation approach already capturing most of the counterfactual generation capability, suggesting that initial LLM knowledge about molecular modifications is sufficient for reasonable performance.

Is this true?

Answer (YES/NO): NO